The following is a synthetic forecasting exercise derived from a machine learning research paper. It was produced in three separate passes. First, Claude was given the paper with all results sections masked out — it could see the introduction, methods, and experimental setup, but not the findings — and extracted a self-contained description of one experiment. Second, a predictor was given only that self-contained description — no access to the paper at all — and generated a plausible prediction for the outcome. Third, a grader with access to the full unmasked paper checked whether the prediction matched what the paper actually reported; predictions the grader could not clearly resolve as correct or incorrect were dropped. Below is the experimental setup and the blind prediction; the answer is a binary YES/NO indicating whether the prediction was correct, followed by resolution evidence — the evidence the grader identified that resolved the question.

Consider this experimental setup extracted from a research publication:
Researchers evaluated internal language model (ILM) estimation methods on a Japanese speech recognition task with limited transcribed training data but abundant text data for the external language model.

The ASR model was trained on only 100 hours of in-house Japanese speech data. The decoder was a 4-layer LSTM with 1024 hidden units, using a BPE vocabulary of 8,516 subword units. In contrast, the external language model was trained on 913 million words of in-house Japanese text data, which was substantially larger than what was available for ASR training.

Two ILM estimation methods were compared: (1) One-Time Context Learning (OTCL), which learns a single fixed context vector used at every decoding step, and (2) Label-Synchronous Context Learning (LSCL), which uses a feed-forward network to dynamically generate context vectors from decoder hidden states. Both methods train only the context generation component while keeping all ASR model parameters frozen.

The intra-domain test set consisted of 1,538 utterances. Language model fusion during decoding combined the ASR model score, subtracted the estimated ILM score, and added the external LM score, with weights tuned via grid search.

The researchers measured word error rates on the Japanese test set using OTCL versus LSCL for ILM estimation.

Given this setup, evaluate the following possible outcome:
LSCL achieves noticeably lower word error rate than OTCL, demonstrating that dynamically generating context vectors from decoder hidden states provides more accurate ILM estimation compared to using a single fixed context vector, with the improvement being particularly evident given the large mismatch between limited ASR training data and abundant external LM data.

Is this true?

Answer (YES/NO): NO